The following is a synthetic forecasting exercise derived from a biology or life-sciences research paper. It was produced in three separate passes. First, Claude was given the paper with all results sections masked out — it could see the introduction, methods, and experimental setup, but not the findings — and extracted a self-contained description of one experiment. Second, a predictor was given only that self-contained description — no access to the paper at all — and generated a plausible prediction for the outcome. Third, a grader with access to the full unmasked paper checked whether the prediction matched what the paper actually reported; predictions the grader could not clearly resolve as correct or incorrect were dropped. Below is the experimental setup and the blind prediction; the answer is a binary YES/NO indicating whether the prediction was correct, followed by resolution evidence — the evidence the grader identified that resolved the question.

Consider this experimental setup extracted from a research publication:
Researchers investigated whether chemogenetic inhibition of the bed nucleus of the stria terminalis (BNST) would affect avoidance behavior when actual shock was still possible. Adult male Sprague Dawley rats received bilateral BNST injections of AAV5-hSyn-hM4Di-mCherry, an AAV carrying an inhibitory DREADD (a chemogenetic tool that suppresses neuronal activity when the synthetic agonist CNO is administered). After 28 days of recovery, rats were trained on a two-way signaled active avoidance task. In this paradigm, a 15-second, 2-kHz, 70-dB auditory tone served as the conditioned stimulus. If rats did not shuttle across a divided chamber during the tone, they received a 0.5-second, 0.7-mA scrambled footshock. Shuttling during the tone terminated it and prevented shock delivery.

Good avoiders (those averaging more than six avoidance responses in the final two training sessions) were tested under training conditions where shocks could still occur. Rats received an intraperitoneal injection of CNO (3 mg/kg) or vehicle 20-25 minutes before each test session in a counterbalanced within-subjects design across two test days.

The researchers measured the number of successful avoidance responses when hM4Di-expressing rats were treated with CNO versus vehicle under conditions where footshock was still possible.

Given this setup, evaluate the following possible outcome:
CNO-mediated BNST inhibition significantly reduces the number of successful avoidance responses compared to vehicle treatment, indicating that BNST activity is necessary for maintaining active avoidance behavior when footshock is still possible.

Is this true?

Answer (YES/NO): YES